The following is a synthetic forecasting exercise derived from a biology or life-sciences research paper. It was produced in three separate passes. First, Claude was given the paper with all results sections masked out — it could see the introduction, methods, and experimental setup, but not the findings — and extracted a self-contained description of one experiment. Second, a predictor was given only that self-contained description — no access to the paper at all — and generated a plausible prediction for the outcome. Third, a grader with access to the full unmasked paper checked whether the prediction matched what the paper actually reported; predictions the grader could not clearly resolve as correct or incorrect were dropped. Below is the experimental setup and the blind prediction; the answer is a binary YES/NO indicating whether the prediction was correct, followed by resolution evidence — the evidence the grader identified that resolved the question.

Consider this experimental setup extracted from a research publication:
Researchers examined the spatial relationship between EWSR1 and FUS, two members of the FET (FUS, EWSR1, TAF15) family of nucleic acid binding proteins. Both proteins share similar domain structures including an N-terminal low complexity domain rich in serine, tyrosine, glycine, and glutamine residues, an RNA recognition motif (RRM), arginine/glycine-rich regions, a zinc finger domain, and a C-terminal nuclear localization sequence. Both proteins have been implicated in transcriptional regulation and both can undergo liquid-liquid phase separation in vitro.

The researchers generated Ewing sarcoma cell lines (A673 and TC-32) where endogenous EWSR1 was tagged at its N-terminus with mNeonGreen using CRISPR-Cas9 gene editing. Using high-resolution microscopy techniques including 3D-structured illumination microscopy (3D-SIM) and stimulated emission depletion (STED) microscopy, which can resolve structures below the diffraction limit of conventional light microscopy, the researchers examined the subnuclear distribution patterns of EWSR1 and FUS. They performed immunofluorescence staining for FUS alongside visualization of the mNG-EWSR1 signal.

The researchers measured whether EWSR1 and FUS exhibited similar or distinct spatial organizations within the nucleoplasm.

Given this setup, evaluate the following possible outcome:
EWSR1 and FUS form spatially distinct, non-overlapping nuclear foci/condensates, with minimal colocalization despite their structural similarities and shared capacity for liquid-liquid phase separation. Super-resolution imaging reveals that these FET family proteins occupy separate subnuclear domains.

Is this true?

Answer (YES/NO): YES